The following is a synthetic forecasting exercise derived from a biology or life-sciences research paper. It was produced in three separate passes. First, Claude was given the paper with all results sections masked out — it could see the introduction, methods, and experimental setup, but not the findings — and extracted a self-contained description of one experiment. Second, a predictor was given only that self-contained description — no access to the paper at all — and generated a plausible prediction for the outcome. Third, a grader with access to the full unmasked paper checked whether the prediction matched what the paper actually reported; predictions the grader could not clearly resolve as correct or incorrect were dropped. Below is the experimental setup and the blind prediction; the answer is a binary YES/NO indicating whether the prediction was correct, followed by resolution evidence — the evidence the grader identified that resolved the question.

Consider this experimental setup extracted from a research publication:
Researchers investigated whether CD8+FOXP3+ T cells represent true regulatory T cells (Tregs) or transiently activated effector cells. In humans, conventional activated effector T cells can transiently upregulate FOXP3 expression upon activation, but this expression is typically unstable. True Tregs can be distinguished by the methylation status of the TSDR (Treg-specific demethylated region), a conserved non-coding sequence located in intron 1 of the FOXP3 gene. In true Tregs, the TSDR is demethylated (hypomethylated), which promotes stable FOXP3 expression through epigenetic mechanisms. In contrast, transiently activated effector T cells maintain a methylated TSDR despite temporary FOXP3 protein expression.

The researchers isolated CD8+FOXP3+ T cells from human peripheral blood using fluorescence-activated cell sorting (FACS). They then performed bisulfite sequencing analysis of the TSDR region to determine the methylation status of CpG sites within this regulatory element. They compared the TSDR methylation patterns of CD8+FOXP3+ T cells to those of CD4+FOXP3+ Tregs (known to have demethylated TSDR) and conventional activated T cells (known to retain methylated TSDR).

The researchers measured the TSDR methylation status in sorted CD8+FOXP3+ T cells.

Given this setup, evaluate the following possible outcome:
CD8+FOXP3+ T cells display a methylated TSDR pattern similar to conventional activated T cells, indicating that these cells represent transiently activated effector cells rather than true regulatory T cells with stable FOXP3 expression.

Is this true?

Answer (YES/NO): NO